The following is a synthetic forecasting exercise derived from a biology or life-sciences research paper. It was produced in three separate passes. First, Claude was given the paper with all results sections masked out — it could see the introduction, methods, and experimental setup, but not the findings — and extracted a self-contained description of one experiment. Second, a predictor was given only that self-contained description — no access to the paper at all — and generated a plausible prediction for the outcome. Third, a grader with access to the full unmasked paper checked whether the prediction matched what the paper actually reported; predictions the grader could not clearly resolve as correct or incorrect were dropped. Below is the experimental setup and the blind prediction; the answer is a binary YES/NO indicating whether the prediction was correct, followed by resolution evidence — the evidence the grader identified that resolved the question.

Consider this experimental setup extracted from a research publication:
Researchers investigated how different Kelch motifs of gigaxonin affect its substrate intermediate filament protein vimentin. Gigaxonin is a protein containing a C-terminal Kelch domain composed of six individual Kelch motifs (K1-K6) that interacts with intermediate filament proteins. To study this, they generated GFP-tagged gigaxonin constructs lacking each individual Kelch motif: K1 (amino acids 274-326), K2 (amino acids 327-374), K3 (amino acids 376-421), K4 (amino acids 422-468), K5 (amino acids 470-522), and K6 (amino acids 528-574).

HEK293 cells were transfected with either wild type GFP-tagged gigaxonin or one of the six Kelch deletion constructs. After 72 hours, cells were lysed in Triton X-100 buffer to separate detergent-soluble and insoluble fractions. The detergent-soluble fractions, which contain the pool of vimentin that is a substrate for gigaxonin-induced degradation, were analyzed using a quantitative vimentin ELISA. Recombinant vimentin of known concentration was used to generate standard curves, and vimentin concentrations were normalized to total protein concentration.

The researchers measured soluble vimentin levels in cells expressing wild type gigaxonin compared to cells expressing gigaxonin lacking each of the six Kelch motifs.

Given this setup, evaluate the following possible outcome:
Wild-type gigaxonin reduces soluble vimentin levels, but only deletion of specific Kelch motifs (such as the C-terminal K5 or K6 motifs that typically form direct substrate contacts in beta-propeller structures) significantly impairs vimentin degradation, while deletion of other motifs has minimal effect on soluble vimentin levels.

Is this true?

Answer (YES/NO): NO